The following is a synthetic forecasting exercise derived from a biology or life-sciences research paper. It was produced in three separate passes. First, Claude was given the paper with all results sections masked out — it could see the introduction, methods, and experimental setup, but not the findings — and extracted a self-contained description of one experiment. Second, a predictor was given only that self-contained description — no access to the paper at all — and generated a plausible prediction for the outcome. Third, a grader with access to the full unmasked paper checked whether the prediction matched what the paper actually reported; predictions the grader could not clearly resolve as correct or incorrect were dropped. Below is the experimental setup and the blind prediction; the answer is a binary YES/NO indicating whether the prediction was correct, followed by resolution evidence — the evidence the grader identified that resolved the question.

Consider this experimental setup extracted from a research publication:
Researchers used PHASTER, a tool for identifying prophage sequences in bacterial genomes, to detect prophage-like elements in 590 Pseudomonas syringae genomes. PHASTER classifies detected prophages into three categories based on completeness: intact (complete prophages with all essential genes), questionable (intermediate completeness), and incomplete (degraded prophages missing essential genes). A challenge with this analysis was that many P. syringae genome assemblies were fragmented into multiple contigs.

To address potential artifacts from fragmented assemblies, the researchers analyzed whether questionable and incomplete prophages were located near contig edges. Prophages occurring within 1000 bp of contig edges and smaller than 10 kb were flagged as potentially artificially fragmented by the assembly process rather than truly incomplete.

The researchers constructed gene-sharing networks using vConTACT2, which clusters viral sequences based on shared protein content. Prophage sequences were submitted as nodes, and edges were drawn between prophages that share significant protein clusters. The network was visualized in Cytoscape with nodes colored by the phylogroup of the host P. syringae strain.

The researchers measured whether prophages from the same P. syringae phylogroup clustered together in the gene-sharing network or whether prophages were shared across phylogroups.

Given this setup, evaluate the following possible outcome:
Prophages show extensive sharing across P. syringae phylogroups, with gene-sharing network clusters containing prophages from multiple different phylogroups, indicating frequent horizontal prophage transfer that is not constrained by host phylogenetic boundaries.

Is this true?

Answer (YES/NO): NO